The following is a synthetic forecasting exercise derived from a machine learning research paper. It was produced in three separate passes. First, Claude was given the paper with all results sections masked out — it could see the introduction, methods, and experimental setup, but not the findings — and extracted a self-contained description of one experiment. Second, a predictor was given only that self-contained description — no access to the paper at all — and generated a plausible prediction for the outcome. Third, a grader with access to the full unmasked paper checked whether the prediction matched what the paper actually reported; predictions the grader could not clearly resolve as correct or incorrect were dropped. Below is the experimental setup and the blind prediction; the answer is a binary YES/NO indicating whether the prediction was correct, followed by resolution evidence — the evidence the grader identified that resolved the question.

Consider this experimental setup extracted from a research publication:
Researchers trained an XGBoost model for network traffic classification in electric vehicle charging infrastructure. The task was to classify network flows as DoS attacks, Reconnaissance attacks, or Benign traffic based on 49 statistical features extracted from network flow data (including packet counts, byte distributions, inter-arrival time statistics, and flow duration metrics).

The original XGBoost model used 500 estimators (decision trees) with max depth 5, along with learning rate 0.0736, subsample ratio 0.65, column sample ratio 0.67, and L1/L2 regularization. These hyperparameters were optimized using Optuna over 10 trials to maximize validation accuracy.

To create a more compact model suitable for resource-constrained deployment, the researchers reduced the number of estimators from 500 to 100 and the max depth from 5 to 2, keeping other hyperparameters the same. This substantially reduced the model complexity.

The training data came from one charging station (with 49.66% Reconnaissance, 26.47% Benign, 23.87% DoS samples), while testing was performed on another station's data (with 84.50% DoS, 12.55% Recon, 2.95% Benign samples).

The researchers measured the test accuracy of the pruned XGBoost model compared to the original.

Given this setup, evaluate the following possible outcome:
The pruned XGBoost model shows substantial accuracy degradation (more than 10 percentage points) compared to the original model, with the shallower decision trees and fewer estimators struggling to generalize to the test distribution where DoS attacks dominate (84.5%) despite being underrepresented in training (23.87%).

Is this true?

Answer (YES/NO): NO